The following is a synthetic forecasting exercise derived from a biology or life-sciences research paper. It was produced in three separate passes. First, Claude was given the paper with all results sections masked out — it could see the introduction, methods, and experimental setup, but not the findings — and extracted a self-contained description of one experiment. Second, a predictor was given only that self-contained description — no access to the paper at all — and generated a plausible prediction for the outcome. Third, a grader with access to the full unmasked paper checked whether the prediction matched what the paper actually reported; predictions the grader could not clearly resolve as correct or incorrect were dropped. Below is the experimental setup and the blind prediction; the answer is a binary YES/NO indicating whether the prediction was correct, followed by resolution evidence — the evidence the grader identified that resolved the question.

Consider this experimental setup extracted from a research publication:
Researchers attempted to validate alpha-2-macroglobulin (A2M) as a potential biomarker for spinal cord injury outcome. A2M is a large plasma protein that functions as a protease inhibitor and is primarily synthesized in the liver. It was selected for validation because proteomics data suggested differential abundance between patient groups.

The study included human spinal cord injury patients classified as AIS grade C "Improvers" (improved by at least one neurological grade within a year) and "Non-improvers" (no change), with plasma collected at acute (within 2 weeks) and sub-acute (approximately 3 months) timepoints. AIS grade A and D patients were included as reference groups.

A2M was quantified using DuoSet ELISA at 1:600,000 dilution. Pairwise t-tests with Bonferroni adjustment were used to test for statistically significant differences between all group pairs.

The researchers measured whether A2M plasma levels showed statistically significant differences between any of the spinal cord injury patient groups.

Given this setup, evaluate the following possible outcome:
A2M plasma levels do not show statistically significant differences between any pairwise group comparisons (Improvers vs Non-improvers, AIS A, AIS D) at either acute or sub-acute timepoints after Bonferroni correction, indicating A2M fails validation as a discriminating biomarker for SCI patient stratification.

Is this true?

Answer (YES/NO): YES